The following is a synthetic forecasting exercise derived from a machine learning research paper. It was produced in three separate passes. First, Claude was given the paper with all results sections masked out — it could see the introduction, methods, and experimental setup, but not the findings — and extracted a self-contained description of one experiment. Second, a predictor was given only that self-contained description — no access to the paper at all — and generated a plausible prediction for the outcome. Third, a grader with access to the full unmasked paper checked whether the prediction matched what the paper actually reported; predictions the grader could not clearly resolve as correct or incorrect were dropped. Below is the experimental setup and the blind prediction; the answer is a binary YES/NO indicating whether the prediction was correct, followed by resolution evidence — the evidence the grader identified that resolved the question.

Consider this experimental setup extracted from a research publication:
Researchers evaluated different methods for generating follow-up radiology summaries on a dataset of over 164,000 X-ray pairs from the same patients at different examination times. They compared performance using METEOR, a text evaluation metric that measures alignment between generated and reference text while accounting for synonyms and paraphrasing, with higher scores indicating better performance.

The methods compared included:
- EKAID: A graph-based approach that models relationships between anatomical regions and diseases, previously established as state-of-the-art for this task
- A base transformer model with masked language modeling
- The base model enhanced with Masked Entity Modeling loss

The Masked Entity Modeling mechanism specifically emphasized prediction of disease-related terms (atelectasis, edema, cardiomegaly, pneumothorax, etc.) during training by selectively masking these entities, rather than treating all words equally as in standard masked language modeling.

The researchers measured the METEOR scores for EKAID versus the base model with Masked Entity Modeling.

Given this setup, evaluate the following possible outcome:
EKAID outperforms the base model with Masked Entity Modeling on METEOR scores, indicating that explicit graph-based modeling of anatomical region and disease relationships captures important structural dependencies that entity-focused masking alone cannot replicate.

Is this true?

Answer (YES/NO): NO